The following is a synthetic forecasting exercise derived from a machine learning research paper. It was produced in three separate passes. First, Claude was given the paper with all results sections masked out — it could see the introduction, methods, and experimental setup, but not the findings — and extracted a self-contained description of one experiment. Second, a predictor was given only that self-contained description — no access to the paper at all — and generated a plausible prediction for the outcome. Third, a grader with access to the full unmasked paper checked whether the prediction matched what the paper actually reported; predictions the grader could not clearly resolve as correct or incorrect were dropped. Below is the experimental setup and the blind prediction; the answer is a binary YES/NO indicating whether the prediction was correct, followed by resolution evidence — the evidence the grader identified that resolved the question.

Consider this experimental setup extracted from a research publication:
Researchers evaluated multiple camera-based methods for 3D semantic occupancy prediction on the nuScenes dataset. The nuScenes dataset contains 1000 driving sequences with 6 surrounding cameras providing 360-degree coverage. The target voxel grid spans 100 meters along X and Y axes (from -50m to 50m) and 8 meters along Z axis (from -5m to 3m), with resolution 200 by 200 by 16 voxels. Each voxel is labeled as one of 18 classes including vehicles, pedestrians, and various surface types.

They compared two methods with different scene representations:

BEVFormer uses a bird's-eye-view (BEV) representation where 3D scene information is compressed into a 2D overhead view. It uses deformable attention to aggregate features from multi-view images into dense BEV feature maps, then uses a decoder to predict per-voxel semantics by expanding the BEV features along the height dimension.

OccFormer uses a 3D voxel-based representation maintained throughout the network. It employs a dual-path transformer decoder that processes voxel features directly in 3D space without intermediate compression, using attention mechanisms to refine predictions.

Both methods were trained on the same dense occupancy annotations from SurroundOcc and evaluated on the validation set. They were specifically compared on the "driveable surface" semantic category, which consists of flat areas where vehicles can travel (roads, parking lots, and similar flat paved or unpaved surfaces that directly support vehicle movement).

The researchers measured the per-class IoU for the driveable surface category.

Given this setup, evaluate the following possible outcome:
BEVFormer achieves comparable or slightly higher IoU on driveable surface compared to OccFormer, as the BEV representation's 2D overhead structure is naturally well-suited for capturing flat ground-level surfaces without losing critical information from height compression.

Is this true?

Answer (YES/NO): NO